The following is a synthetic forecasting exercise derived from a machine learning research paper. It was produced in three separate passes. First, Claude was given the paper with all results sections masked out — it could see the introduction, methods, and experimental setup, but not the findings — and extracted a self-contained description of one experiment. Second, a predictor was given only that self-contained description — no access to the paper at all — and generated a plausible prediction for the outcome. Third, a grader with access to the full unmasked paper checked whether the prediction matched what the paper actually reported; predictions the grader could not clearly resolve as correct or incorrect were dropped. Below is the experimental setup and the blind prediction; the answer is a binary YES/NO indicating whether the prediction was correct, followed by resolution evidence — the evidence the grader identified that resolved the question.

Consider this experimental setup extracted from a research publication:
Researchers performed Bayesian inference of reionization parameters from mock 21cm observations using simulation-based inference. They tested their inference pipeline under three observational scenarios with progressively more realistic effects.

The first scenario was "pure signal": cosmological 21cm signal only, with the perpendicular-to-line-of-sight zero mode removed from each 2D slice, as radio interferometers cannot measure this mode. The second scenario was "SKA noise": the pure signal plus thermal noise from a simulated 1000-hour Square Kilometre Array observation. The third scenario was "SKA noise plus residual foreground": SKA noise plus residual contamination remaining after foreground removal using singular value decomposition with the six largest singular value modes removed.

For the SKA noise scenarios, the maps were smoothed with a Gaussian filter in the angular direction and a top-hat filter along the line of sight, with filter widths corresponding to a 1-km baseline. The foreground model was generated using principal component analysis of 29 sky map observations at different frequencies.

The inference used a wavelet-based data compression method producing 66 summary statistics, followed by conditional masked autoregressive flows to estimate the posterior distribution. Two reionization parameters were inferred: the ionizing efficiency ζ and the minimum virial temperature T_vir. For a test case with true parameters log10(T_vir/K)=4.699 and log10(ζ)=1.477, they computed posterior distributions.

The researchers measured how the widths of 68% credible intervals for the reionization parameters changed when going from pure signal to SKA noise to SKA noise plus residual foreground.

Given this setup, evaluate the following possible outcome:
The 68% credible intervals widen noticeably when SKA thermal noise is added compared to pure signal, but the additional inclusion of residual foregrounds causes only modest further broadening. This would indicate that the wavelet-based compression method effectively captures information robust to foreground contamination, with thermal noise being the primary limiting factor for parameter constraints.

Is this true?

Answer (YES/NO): NO